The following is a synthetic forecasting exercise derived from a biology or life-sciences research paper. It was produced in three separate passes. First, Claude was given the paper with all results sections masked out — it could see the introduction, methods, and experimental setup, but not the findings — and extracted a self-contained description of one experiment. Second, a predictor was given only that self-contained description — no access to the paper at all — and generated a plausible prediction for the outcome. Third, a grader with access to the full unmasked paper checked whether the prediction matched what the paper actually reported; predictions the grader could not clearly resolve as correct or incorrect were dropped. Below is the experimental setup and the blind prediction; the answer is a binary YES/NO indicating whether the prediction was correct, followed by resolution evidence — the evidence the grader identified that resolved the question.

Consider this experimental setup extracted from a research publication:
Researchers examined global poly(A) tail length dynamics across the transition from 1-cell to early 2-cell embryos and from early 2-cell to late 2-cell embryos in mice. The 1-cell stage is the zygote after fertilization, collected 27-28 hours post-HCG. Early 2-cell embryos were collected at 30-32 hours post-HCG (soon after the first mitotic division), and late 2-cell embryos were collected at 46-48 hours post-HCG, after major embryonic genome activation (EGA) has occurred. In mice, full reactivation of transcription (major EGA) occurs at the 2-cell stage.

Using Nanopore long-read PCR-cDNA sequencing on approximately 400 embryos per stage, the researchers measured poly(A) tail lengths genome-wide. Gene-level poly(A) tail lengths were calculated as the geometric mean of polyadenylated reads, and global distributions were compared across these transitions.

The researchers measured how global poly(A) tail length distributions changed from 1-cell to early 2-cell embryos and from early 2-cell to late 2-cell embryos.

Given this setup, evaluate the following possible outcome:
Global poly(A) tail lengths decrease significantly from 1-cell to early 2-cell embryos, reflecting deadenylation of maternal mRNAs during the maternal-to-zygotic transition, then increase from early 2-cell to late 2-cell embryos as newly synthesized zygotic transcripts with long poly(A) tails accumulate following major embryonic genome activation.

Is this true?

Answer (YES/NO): NO